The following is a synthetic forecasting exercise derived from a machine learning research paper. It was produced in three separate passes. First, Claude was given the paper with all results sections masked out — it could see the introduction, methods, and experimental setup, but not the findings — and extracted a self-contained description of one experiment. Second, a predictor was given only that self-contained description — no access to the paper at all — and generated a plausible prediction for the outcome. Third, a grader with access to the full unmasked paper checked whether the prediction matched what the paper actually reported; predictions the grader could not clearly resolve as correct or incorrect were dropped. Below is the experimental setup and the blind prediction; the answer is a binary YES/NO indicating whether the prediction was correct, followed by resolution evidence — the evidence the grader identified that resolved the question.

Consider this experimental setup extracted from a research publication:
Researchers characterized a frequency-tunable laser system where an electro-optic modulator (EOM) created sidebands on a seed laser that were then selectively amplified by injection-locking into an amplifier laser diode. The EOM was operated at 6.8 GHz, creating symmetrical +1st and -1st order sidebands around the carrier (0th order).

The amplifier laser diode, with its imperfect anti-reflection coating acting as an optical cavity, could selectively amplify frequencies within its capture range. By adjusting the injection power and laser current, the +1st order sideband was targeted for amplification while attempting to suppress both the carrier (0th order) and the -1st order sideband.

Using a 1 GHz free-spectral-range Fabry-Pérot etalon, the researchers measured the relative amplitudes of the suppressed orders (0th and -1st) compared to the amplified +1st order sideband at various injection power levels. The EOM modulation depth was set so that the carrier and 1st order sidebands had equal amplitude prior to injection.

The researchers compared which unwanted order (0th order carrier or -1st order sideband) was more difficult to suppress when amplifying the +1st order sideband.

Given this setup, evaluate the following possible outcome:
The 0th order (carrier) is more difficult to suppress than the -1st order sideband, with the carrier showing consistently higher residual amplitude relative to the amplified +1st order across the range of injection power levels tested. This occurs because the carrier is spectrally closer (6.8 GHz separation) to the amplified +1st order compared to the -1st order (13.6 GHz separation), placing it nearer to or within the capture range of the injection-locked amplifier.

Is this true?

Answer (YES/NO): YES